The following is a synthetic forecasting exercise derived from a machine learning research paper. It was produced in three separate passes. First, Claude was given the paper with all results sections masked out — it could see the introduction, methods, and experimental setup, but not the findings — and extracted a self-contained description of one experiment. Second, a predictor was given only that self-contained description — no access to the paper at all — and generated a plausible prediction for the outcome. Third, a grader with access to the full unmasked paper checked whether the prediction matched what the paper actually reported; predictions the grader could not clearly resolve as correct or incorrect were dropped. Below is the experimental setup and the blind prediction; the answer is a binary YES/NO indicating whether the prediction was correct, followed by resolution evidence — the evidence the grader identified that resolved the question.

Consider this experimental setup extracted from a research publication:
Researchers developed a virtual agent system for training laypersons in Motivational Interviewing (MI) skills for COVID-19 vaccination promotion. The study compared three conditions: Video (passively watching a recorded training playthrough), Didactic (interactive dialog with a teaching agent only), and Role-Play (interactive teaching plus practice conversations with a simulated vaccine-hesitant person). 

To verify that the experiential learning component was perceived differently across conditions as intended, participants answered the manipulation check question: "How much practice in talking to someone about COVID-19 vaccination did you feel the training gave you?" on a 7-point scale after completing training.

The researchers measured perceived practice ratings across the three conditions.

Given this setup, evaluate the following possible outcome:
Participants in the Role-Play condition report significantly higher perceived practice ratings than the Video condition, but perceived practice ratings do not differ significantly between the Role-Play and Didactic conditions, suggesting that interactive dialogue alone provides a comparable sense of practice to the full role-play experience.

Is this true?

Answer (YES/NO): NO